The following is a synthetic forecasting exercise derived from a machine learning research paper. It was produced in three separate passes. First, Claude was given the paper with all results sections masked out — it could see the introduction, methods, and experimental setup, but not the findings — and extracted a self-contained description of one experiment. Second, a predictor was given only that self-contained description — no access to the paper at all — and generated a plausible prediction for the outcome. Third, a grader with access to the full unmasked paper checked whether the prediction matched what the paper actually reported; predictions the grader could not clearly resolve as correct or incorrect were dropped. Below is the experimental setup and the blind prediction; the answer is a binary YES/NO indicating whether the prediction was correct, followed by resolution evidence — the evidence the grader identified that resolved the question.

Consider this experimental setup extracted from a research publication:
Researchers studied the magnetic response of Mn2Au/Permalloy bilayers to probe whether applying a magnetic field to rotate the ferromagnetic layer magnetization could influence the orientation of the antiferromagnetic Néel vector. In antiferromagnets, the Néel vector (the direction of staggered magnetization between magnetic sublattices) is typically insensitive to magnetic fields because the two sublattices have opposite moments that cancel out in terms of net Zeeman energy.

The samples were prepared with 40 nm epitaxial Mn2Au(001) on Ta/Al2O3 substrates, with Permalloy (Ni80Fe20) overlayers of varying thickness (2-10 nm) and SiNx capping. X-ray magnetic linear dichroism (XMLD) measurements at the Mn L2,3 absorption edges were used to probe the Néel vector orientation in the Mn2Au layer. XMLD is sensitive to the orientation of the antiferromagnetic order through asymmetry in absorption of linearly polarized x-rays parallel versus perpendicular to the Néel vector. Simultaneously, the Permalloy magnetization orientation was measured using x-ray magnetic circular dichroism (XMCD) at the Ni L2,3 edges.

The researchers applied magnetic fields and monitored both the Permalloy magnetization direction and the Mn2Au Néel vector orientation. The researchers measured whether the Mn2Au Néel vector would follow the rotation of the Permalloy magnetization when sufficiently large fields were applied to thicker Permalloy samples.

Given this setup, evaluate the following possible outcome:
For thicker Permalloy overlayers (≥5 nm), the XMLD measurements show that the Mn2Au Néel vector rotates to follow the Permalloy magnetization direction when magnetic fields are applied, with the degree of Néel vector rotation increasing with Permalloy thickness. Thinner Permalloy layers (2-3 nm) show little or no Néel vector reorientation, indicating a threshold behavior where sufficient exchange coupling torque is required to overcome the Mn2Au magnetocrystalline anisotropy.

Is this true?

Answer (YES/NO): NO